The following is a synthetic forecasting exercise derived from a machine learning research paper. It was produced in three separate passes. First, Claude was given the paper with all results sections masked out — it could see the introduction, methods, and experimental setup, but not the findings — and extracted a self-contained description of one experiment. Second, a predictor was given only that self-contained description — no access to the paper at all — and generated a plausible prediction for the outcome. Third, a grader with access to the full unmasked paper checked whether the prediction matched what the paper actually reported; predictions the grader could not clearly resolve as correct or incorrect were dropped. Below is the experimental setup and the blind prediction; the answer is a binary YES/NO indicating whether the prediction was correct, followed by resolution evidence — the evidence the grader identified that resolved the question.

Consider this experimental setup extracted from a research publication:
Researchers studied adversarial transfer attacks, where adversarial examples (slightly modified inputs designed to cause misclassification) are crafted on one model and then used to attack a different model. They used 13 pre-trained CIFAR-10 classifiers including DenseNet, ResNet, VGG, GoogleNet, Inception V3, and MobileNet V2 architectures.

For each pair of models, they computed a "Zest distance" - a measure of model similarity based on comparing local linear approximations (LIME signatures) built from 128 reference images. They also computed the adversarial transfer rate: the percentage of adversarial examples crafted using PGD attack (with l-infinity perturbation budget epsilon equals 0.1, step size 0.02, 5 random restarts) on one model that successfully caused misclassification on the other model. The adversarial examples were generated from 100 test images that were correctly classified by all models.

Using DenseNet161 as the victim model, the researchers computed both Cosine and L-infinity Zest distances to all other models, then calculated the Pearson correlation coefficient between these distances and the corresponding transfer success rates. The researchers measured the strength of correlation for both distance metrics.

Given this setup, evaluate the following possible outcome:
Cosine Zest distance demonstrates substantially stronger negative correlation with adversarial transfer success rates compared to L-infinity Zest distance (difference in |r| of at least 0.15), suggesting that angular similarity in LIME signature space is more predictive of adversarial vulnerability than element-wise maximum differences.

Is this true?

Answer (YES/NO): NO